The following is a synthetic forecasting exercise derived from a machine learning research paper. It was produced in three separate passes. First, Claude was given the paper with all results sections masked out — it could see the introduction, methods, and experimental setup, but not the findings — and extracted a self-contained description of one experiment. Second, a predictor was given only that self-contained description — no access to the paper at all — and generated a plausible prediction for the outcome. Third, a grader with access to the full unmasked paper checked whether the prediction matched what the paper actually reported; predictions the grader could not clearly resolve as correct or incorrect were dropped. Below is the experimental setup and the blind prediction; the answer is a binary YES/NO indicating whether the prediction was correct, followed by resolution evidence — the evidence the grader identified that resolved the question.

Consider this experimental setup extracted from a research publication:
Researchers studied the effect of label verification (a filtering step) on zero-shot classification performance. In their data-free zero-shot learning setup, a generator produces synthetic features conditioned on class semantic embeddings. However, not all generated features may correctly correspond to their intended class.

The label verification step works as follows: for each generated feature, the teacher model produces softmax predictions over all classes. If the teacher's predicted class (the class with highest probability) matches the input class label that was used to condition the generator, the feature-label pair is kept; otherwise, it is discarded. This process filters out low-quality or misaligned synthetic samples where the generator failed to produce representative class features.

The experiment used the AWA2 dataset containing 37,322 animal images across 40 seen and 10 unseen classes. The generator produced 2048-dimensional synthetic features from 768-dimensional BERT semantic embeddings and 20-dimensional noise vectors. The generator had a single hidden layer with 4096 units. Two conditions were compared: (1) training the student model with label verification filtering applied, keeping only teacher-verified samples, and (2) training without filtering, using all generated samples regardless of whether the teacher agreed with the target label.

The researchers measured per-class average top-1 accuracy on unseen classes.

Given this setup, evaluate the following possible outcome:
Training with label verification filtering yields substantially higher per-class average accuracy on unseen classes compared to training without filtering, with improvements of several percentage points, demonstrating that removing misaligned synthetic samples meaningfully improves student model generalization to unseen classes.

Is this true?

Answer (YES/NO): YES